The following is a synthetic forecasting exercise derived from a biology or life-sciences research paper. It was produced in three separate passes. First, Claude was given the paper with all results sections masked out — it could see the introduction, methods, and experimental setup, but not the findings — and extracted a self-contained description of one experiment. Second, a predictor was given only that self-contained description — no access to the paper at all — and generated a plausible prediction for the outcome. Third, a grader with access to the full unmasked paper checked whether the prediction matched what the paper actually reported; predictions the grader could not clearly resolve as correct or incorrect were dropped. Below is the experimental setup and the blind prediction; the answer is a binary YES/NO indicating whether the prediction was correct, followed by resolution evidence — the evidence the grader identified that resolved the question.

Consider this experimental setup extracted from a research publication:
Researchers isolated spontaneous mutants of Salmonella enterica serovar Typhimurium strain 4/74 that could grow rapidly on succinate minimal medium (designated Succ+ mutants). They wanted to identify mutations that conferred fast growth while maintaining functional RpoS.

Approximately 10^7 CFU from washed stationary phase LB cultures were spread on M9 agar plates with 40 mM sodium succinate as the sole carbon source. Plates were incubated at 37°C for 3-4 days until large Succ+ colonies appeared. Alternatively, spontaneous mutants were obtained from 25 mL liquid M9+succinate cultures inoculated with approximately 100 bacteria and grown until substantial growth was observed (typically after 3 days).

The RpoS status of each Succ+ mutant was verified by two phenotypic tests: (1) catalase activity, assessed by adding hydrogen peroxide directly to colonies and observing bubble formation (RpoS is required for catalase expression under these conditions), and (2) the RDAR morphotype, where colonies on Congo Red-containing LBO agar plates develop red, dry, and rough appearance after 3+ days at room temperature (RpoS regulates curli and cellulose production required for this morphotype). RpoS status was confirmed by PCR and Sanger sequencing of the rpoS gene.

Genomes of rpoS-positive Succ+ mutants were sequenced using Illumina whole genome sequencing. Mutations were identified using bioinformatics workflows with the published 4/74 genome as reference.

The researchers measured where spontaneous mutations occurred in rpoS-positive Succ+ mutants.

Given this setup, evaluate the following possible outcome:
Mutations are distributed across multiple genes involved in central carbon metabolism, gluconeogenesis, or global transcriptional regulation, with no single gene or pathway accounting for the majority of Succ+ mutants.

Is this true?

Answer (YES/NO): NO